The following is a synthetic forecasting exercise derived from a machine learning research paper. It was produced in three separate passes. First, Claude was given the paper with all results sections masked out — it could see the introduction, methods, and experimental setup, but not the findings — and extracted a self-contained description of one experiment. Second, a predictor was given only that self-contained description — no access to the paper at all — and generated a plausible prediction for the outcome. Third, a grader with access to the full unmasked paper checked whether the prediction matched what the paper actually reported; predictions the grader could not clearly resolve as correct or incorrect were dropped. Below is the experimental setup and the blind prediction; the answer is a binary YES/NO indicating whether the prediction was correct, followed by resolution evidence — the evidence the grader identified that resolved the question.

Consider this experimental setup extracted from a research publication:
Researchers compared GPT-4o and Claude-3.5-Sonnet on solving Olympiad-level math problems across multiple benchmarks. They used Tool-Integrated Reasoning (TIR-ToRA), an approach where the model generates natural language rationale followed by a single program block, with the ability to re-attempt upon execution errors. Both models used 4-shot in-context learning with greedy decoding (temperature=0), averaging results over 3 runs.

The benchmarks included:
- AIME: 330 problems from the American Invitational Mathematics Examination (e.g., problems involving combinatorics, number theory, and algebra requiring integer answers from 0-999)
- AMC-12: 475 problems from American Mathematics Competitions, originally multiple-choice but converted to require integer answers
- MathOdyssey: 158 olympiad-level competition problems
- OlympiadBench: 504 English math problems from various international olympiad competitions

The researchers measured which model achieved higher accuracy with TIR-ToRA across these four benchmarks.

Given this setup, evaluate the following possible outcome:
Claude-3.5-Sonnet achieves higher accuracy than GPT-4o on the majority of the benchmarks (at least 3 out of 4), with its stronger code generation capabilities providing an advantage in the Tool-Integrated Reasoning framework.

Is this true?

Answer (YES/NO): YES